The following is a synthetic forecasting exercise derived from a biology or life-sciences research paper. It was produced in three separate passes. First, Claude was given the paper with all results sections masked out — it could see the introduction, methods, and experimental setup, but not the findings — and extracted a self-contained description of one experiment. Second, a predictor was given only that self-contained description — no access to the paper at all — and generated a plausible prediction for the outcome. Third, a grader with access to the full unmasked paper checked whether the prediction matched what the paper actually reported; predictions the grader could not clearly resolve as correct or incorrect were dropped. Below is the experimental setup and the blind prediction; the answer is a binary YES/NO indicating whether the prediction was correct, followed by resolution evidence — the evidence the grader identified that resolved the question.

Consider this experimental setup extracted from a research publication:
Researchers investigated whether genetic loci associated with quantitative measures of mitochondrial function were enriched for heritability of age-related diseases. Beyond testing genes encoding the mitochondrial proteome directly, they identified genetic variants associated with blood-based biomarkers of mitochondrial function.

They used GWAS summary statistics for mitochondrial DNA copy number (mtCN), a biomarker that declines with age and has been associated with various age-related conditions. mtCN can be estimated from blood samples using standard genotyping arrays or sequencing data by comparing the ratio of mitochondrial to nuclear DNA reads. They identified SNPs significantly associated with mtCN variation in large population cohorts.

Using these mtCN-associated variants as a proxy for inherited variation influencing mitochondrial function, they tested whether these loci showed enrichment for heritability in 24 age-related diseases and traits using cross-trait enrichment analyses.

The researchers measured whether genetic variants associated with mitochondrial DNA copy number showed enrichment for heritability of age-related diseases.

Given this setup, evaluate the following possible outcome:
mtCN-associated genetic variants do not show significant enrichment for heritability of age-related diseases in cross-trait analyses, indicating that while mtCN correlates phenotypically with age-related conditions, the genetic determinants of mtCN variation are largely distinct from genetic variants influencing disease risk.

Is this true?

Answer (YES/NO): YES